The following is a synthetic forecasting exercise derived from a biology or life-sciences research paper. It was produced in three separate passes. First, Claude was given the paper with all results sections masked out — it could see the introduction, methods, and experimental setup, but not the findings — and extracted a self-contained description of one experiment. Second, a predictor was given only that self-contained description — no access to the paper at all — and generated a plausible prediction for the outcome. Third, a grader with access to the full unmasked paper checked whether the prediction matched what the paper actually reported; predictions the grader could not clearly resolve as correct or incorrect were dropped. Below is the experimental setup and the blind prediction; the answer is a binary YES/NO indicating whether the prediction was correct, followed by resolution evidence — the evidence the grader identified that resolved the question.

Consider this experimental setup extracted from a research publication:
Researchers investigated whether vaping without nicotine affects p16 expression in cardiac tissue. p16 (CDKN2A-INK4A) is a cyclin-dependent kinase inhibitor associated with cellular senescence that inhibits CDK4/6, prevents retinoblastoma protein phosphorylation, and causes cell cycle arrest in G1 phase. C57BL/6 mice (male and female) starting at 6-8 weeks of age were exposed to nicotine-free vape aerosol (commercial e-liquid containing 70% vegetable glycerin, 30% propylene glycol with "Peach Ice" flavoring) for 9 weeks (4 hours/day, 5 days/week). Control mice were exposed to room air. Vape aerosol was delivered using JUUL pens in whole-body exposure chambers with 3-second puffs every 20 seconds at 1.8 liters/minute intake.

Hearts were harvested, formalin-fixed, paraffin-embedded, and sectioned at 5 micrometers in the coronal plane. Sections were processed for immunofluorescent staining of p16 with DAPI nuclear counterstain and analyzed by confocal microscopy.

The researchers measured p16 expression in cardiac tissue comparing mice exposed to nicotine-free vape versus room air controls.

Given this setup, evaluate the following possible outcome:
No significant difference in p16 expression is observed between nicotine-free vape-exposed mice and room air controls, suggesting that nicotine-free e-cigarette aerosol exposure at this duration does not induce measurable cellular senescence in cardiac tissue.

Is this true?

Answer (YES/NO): YES